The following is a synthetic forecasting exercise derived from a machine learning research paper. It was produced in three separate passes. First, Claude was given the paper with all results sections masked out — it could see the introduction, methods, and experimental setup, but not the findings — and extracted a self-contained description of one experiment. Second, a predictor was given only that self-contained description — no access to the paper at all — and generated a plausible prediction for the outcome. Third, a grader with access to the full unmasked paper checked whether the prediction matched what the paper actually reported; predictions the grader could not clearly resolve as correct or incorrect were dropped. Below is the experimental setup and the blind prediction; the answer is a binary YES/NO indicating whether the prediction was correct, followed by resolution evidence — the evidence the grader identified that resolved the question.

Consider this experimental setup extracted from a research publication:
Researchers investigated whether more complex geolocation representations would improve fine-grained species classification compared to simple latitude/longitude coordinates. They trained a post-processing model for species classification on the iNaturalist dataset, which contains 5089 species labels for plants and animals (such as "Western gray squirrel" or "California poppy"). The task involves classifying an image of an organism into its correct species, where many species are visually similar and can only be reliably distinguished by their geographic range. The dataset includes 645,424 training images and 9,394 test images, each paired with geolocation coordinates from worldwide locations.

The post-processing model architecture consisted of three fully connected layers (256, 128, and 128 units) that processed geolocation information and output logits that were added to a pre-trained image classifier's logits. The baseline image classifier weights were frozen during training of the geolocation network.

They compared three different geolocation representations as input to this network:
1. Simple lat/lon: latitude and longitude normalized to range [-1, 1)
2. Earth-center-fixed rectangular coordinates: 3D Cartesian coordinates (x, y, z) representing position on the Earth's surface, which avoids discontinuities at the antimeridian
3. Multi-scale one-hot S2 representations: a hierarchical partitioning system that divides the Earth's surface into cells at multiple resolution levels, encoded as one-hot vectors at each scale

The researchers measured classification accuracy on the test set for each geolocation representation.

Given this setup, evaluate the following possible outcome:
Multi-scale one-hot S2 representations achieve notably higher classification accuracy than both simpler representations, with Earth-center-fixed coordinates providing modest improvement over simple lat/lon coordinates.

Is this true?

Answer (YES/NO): NO